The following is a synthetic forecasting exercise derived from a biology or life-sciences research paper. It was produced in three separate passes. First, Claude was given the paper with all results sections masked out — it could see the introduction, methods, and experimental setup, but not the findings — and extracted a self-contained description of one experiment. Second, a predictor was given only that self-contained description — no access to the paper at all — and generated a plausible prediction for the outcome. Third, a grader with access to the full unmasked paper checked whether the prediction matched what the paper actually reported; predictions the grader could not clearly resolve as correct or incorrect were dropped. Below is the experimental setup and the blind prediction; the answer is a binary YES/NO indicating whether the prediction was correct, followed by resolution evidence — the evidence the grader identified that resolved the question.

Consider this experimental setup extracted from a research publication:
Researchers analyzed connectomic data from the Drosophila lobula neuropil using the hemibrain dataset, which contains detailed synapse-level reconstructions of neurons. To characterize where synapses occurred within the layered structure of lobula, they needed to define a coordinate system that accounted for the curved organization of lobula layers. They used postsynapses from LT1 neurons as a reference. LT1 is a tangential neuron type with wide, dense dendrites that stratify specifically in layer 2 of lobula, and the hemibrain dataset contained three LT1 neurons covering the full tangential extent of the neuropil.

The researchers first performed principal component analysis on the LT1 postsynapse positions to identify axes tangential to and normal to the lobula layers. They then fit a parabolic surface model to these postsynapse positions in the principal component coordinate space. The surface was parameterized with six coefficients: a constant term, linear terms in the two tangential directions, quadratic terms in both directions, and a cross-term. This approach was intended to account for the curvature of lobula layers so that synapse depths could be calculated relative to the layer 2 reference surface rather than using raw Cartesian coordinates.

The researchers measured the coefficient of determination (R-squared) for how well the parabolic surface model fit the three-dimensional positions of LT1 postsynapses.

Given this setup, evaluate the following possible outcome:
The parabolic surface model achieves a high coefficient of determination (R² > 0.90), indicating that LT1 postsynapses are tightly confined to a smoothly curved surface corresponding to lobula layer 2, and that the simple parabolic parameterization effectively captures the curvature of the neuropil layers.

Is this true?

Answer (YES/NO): NO